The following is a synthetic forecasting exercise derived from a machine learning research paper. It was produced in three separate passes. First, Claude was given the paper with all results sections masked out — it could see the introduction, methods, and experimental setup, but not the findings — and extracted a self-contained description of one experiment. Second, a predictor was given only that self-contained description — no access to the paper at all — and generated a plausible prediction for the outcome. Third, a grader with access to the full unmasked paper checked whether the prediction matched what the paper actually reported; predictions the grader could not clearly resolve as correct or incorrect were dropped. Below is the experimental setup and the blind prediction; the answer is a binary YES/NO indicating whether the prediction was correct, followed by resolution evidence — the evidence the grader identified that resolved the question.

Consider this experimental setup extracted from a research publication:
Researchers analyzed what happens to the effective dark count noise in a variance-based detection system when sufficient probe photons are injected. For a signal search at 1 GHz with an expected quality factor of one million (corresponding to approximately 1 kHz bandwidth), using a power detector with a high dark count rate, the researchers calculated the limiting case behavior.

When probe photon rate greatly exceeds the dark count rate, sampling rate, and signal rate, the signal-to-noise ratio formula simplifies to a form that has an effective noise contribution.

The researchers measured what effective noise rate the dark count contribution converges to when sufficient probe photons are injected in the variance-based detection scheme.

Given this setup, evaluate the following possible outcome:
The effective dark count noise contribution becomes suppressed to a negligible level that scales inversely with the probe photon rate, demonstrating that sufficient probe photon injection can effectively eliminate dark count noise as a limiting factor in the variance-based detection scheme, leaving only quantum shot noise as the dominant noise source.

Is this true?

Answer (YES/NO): NO